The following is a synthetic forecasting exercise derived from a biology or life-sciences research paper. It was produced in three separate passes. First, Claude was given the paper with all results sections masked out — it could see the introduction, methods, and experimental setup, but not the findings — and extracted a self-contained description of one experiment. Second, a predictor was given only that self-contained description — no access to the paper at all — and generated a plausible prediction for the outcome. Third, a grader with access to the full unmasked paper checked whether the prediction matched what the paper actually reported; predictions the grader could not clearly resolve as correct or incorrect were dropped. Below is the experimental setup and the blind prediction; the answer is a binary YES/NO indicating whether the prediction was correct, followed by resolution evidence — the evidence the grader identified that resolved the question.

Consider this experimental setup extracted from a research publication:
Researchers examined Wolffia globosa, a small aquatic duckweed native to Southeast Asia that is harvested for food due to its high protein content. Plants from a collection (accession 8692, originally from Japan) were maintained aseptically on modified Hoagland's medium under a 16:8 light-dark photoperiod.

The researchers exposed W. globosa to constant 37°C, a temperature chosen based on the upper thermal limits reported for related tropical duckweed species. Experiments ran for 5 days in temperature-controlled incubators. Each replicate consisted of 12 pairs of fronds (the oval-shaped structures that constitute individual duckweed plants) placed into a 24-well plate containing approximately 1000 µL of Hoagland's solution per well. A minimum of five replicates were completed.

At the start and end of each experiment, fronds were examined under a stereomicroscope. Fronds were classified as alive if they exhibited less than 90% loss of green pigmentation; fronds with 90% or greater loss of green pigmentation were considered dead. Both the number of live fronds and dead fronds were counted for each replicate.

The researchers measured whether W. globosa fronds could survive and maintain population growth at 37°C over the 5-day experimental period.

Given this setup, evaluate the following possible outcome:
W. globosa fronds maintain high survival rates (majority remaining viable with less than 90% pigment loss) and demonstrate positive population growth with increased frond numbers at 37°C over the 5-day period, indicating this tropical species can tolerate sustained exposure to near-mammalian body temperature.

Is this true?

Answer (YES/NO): NO